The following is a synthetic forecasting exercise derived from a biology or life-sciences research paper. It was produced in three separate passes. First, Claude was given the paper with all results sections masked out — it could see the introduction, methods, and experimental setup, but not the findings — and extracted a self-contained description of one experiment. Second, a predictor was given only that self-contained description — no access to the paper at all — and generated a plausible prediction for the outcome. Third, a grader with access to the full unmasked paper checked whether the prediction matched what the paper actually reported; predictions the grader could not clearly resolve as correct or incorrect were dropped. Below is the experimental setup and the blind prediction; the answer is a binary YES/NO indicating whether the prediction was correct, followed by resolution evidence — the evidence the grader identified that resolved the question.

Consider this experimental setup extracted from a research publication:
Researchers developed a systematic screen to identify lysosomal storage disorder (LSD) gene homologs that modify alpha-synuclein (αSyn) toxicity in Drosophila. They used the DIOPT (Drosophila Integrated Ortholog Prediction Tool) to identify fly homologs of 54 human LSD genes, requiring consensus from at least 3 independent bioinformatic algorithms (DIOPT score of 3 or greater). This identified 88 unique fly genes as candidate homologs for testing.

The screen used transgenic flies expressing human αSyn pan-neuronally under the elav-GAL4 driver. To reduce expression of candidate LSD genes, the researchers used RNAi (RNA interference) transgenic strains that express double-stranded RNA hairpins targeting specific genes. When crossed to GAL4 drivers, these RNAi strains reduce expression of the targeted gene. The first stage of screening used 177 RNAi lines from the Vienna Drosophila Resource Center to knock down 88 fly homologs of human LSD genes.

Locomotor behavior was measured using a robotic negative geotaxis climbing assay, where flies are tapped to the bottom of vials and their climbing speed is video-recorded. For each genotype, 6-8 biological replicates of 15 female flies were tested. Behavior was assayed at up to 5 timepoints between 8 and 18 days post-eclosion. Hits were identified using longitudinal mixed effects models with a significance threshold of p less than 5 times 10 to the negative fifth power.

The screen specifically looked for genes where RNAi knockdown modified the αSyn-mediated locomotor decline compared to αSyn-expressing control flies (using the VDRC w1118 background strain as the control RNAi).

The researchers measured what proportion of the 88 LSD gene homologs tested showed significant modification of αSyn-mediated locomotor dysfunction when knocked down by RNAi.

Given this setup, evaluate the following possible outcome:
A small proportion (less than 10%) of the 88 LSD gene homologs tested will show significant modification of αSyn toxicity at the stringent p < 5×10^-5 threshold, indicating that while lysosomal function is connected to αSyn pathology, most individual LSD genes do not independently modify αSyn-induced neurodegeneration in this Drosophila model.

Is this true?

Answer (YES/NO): NO